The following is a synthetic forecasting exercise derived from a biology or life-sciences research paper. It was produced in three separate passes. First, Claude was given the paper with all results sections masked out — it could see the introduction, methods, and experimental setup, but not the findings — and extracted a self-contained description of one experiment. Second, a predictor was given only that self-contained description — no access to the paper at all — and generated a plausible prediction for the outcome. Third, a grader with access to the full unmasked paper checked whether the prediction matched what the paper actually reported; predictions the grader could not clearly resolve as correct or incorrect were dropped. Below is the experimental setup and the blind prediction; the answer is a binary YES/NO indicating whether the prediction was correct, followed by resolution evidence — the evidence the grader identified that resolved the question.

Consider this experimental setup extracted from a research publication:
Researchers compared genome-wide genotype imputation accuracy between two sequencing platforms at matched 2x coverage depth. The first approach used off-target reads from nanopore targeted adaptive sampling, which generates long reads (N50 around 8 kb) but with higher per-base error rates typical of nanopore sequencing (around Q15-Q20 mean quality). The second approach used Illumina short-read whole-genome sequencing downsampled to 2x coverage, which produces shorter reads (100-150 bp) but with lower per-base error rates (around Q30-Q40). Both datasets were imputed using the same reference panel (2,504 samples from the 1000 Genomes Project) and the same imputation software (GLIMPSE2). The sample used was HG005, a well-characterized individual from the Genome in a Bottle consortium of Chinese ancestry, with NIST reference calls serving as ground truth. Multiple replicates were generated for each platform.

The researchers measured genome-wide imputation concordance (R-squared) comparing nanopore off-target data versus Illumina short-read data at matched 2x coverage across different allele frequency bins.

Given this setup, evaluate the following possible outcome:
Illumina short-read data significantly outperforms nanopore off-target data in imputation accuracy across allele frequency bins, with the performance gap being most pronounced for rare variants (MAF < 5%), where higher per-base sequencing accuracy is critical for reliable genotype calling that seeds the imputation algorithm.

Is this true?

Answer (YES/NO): NO